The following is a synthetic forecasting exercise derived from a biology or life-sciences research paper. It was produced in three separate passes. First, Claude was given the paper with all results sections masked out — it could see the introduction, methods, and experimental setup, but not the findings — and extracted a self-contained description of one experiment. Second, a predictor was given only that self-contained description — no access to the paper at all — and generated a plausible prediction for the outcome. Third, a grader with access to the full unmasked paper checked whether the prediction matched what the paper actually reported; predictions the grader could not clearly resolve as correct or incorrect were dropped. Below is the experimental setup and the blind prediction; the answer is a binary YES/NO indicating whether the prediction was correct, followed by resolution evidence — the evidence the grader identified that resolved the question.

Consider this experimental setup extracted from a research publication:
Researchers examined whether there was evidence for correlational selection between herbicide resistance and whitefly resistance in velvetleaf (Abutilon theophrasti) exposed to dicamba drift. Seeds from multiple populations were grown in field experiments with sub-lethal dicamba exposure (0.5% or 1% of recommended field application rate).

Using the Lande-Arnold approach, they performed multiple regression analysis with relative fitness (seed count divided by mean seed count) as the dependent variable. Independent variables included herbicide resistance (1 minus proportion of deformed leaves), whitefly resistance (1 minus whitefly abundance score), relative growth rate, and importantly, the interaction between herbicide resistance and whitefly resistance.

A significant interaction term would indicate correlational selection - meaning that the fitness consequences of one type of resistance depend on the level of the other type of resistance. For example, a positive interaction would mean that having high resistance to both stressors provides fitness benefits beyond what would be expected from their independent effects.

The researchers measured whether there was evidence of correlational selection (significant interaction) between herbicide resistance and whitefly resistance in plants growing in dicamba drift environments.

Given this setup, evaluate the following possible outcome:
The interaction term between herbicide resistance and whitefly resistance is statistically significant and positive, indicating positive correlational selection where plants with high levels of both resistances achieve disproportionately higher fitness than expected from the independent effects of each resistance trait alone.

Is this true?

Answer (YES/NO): NO